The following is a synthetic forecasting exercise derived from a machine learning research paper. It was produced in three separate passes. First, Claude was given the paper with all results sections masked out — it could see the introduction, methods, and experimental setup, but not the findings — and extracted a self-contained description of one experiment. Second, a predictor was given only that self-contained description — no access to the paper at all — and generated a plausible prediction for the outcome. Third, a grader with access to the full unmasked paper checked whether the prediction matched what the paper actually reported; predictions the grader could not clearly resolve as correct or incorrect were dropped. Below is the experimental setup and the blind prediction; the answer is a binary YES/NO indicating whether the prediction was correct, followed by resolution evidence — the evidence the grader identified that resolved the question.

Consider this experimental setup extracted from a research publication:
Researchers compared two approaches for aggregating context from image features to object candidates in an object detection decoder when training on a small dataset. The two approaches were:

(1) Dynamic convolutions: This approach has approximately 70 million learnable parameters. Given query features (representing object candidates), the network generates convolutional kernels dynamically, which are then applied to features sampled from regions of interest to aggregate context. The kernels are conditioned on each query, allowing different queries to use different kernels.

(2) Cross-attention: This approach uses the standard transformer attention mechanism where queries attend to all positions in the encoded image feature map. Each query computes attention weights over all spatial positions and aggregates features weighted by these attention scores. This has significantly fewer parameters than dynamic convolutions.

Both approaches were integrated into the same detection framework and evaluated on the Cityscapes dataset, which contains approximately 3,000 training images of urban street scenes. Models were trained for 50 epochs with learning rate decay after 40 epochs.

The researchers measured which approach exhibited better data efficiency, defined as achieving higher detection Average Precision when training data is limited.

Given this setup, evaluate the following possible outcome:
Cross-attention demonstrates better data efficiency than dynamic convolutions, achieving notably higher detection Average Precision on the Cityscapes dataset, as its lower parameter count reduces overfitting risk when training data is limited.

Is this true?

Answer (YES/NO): NO